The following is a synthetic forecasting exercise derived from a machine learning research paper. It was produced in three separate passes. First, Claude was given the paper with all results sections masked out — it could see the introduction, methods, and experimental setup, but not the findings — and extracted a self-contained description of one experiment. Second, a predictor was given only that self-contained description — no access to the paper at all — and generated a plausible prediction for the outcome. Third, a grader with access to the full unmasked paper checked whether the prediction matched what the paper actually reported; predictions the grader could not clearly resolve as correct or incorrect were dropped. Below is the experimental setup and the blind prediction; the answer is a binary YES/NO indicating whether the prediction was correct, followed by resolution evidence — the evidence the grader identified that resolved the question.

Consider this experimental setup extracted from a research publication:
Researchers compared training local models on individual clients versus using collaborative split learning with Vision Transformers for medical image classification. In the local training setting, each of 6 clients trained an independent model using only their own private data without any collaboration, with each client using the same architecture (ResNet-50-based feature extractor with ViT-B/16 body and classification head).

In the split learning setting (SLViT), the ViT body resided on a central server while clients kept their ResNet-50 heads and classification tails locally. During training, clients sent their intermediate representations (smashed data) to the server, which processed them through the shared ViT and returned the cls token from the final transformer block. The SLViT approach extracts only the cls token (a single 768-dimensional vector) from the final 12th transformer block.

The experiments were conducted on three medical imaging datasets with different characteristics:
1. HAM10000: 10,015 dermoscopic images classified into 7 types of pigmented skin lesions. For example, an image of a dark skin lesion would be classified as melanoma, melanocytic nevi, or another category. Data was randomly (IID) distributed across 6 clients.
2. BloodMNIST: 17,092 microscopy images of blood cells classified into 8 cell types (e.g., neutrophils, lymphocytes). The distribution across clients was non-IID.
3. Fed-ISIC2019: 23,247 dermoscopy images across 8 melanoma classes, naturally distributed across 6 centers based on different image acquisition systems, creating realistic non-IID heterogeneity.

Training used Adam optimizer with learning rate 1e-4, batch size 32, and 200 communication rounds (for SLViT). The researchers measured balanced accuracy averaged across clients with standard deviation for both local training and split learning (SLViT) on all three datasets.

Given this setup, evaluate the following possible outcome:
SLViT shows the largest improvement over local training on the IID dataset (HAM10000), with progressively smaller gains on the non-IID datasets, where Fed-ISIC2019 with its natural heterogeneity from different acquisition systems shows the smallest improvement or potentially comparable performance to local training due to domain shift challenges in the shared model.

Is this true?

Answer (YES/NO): YES